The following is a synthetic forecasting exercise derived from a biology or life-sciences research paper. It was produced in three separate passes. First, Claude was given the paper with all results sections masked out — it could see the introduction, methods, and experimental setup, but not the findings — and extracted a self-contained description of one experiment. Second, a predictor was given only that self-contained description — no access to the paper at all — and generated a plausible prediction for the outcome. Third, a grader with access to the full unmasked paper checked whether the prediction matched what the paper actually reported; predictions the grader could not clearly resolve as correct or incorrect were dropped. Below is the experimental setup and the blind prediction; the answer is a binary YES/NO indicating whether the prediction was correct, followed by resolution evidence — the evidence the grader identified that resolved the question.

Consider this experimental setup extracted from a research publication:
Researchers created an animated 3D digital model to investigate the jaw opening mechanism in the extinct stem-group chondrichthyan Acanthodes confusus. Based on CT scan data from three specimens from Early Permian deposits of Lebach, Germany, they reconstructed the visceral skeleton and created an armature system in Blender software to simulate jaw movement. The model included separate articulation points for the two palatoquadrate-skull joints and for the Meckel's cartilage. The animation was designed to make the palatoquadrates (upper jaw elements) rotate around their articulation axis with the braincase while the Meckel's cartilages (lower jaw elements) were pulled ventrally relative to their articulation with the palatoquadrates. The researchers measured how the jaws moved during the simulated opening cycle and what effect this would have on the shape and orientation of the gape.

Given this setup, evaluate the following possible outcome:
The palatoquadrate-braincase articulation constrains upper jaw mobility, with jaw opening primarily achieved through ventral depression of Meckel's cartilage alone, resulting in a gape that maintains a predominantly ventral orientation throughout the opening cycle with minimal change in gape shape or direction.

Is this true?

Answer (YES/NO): NO